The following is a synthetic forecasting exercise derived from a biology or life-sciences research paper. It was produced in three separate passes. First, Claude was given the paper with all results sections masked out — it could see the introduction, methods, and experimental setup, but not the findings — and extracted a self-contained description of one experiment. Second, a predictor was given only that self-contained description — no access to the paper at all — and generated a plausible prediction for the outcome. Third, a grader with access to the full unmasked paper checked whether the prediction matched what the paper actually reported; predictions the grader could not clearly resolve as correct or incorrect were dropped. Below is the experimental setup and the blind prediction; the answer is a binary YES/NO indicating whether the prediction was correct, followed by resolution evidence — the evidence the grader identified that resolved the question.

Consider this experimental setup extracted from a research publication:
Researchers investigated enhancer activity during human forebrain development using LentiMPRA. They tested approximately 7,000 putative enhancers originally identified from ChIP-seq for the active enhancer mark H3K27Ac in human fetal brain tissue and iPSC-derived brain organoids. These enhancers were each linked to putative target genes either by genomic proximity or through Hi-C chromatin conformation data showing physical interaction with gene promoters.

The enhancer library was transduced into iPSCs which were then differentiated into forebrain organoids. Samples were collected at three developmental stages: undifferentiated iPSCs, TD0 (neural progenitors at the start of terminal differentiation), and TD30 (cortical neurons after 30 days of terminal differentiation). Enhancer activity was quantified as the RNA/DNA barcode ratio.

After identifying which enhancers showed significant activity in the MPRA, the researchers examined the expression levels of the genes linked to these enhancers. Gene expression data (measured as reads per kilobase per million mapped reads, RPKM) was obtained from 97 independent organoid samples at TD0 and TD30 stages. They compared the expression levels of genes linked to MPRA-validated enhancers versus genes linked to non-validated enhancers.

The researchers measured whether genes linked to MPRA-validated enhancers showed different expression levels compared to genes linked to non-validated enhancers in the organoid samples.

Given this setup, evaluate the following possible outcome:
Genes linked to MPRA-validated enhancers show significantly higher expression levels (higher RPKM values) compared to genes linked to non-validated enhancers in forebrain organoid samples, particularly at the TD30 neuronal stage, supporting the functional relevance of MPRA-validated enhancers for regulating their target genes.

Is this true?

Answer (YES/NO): NO